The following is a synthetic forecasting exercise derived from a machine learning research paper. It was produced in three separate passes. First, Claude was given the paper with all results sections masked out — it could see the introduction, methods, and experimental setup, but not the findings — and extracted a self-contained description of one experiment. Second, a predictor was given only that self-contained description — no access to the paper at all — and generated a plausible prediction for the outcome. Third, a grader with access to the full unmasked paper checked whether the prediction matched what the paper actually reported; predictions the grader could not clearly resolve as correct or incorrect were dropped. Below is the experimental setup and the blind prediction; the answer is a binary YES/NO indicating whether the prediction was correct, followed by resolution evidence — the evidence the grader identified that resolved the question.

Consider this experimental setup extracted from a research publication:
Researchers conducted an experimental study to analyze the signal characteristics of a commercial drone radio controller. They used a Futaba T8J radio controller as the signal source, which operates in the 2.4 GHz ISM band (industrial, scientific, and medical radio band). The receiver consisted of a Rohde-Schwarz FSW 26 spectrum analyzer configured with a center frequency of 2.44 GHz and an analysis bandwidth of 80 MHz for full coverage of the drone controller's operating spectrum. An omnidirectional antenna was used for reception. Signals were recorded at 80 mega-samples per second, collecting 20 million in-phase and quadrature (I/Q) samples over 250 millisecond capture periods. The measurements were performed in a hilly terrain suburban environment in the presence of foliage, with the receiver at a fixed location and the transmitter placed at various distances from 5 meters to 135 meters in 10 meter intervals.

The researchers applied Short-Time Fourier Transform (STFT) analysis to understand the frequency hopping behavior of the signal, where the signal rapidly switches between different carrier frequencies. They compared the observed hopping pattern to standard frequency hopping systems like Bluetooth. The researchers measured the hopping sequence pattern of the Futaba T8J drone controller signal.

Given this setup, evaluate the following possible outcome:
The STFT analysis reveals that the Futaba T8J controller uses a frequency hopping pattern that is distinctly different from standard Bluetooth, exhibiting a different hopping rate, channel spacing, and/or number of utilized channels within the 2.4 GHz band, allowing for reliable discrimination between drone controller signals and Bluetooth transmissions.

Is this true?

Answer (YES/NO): NO